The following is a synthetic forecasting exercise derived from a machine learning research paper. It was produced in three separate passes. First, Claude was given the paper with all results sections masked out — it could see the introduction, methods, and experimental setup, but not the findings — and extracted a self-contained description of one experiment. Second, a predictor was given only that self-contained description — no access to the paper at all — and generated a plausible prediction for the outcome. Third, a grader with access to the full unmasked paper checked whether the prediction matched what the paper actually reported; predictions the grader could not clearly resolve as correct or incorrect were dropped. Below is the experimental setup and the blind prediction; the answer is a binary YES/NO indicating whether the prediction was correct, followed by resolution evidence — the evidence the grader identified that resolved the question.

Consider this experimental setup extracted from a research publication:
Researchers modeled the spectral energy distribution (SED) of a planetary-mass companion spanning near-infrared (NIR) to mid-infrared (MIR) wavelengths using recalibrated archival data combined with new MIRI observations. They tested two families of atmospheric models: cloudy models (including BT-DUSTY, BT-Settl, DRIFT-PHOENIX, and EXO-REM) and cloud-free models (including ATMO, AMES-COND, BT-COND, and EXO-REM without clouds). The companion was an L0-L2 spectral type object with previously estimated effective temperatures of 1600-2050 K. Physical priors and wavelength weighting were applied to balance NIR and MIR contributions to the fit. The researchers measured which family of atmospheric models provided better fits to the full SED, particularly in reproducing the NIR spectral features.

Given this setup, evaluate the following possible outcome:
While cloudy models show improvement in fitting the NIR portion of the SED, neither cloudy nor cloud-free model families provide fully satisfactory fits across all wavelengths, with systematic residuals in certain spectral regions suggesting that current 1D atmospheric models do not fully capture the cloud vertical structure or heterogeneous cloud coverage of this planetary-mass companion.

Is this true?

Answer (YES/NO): NO